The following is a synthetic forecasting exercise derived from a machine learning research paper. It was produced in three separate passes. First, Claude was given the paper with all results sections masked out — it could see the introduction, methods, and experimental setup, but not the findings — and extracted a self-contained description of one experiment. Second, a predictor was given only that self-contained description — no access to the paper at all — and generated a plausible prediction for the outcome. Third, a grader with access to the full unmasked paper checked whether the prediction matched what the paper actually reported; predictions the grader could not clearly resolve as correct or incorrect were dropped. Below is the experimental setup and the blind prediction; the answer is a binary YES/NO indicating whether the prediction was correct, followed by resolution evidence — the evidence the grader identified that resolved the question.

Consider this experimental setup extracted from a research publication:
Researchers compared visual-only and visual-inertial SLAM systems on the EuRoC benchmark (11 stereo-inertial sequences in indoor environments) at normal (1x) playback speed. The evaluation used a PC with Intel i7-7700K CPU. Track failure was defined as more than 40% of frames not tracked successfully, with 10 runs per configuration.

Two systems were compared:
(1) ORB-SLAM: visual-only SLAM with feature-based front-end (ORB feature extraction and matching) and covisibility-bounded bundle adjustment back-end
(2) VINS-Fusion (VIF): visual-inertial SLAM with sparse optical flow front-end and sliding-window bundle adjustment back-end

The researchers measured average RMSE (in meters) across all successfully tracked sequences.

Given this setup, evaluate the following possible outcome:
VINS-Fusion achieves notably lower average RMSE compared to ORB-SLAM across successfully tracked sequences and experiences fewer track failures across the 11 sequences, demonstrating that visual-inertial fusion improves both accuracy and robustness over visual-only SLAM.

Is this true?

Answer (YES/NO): NO